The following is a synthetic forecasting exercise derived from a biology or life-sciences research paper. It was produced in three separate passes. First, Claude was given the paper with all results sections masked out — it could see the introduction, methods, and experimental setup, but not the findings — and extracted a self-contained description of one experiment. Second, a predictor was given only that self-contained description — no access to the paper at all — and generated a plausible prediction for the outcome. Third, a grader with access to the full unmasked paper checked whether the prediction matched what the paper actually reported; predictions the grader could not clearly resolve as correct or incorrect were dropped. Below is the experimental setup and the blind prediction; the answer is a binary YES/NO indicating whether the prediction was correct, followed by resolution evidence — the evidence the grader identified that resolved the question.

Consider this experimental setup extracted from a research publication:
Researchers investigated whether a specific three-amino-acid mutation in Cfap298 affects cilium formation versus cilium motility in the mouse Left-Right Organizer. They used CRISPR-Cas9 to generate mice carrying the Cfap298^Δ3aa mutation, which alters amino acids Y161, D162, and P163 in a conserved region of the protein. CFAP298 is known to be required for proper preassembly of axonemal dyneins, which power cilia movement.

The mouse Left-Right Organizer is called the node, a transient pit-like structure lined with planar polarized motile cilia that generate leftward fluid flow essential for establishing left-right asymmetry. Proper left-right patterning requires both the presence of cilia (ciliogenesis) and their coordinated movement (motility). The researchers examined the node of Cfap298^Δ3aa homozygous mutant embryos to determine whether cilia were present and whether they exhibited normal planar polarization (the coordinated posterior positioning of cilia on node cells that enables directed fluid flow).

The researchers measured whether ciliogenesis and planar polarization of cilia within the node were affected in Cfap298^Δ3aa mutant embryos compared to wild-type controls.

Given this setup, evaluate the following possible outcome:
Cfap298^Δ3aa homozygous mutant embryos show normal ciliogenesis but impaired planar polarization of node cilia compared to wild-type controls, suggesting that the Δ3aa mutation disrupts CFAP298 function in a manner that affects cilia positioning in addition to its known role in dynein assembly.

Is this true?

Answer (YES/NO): NO